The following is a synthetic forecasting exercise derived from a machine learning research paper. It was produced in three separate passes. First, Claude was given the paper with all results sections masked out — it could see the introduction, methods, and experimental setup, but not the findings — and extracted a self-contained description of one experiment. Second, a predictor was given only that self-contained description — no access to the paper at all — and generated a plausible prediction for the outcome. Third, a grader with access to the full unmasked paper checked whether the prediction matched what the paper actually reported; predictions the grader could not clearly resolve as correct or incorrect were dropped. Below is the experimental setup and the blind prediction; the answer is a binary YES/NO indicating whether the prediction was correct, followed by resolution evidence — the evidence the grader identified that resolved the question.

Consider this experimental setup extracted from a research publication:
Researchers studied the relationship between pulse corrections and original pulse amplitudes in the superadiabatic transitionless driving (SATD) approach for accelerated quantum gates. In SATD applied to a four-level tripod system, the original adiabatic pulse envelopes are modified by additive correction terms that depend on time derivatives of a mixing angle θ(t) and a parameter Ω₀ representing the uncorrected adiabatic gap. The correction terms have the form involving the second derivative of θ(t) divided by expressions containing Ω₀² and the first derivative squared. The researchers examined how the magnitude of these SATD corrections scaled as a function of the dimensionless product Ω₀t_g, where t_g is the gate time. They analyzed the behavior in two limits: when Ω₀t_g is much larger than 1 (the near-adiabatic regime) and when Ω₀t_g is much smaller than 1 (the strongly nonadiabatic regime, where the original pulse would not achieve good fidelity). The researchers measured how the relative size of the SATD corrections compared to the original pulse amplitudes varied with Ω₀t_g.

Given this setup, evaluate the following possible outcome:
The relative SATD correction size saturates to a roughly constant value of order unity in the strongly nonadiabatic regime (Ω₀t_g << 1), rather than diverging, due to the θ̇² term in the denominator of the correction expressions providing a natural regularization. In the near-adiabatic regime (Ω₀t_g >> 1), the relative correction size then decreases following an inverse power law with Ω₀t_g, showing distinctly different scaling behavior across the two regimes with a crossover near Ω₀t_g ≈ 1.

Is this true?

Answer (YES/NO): NO